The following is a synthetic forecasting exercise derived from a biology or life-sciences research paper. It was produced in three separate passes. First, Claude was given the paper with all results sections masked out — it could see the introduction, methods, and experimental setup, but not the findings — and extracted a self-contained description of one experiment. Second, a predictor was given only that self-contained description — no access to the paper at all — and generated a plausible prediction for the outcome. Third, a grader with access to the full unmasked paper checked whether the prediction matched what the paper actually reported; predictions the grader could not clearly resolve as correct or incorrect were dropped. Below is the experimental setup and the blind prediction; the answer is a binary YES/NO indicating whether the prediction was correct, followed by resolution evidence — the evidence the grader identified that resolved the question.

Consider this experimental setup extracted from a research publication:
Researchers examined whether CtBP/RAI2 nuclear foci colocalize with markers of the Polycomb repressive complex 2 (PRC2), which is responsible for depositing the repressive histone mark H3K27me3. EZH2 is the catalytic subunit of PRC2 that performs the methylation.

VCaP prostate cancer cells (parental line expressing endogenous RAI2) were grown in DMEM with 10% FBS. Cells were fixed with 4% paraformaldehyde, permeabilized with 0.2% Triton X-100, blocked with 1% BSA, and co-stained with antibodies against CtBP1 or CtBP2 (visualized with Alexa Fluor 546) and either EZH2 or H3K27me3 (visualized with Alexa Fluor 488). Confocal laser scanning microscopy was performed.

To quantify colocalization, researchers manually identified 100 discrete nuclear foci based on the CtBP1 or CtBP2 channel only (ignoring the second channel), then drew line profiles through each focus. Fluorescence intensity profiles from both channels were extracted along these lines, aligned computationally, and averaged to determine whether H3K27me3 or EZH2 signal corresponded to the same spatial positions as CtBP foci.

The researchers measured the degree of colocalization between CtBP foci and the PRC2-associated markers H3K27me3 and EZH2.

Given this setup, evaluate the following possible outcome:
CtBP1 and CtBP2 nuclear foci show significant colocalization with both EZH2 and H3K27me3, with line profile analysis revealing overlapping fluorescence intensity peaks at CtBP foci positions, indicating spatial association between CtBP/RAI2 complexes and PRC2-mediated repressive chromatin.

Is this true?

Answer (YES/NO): YES